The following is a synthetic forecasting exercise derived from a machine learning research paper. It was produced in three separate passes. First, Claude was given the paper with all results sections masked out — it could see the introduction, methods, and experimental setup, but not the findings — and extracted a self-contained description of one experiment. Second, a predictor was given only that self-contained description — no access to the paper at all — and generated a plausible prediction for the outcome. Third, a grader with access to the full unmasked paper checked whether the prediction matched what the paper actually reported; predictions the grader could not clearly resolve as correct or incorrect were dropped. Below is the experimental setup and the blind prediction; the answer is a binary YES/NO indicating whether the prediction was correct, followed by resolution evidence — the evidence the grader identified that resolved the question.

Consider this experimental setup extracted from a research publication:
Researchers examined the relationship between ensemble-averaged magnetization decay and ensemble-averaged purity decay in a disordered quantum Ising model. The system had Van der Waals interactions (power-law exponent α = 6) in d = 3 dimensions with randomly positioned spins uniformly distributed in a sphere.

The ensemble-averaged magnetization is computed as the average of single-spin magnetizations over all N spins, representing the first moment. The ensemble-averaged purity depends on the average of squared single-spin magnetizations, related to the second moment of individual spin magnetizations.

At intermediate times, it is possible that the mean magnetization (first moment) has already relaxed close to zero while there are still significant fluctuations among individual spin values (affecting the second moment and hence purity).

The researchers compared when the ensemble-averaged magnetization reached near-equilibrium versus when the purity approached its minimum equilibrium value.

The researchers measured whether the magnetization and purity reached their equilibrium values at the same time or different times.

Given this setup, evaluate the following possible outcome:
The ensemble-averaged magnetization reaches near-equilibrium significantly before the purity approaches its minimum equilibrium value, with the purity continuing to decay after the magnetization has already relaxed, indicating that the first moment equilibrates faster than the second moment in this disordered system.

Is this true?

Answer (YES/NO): YES